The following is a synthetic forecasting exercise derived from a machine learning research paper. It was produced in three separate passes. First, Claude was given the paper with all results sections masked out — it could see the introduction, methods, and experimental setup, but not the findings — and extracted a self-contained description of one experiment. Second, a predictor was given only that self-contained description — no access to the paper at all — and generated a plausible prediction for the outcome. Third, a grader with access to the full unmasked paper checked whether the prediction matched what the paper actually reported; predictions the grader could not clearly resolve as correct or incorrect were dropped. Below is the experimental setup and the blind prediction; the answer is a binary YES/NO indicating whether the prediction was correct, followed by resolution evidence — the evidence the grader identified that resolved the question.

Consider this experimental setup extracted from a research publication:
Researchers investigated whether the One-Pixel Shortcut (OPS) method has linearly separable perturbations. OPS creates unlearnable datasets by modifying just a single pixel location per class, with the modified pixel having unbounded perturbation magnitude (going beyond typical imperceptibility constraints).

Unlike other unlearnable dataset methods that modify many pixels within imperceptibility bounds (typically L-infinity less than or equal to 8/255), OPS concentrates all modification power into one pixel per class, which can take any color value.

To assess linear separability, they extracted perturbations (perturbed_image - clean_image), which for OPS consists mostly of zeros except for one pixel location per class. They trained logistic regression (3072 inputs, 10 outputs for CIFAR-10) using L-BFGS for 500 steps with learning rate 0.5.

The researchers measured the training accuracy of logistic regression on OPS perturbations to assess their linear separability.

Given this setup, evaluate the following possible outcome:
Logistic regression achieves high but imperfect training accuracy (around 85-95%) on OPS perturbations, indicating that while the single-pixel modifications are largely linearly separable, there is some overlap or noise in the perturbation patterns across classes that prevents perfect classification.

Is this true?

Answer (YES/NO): NO